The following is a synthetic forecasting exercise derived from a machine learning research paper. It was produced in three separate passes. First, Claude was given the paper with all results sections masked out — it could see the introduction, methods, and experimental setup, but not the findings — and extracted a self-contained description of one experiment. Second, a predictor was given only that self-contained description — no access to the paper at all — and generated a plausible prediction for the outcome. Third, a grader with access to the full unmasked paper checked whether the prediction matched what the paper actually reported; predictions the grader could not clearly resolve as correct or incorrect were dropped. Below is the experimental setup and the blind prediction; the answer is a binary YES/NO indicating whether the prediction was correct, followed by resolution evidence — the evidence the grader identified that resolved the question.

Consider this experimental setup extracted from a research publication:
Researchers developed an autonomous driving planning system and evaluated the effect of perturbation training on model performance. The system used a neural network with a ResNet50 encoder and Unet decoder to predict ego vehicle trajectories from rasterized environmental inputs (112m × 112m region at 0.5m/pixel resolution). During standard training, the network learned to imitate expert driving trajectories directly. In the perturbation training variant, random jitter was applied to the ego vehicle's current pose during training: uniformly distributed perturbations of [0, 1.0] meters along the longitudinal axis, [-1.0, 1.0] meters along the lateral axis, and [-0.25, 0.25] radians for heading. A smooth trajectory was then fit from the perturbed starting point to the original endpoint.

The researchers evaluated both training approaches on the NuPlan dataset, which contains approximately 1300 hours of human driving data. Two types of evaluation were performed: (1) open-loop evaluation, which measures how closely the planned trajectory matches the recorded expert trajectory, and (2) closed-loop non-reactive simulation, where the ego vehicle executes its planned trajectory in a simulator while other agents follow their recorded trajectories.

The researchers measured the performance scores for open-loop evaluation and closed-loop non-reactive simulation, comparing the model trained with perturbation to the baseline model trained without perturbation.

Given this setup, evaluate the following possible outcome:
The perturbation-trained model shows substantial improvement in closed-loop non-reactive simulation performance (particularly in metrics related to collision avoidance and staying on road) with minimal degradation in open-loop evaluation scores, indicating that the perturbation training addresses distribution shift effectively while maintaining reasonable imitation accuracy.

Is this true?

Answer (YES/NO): NO